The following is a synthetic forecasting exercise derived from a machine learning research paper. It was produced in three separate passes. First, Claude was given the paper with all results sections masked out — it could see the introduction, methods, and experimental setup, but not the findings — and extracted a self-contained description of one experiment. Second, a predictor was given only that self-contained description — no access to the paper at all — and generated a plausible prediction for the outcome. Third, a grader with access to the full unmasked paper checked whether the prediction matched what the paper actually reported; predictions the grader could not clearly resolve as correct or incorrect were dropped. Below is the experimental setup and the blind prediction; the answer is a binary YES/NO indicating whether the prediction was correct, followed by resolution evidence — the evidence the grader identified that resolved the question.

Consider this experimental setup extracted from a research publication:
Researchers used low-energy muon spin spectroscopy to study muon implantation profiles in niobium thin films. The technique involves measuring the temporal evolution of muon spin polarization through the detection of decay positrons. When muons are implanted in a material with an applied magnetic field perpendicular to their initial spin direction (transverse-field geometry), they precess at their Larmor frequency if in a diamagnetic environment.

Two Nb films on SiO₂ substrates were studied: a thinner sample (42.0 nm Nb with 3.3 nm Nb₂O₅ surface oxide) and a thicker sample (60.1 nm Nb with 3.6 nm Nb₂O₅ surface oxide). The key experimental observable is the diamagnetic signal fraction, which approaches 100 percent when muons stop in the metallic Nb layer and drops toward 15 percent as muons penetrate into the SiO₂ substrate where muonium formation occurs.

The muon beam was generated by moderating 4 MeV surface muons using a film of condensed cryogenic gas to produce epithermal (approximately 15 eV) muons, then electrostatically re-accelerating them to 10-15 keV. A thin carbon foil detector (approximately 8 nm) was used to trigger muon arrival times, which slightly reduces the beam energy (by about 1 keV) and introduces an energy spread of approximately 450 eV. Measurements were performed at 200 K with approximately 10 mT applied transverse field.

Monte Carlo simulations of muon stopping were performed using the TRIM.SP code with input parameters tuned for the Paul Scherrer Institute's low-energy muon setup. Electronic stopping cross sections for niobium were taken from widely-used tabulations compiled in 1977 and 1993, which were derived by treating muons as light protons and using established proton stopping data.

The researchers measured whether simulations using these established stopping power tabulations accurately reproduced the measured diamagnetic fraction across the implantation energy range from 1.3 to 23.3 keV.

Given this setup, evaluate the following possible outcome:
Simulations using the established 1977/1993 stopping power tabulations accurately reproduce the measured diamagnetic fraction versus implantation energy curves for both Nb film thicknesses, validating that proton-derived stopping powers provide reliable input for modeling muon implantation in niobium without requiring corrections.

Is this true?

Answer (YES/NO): NO